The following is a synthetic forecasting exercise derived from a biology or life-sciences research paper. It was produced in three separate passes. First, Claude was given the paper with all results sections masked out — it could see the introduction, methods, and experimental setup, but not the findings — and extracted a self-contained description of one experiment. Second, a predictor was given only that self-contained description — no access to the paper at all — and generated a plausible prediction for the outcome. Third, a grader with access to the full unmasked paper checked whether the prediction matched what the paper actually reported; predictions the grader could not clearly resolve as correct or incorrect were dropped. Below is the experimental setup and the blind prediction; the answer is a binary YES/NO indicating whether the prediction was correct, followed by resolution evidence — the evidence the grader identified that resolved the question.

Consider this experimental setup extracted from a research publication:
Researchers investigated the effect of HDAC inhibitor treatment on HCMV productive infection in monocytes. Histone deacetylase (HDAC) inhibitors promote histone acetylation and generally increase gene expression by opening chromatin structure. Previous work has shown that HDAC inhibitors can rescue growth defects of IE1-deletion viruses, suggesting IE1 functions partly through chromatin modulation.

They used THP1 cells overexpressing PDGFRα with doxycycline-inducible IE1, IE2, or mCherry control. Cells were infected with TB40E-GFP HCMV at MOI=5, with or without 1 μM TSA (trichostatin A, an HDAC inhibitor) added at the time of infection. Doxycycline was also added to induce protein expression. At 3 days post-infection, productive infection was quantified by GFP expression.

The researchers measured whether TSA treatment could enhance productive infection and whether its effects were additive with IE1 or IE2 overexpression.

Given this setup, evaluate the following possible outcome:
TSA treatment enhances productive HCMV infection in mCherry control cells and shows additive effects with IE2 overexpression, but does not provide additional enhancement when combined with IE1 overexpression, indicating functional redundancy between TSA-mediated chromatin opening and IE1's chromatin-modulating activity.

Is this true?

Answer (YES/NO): NO